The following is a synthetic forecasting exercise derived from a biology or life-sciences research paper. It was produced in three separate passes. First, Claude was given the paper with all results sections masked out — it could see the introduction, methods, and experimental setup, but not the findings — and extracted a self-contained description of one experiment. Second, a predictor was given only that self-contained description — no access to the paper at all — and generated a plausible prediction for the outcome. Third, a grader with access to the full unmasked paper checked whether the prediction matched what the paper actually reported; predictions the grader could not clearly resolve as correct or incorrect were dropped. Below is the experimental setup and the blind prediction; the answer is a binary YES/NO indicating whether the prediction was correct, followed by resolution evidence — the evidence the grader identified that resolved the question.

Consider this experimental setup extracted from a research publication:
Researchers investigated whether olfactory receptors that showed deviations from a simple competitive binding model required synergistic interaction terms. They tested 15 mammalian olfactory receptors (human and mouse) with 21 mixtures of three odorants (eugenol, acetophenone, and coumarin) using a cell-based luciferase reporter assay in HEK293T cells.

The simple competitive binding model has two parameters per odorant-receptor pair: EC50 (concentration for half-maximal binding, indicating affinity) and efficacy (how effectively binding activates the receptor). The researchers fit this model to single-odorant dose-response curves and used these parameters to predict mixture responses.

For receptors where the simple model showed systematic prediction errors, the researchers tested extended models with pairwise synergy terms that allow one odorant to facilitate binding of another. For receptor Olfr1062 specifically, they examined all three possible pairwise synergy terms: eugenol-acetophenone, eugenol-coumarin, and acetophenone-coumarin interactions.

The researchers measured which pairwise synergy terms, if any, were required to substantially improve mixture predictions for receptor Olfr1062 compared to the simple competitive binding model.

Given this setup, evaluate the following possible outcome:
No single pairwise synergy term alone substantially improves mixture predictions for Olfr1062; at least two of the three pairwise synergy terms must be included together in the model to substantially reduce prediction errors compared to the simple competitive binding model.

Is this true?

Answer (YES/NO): NO